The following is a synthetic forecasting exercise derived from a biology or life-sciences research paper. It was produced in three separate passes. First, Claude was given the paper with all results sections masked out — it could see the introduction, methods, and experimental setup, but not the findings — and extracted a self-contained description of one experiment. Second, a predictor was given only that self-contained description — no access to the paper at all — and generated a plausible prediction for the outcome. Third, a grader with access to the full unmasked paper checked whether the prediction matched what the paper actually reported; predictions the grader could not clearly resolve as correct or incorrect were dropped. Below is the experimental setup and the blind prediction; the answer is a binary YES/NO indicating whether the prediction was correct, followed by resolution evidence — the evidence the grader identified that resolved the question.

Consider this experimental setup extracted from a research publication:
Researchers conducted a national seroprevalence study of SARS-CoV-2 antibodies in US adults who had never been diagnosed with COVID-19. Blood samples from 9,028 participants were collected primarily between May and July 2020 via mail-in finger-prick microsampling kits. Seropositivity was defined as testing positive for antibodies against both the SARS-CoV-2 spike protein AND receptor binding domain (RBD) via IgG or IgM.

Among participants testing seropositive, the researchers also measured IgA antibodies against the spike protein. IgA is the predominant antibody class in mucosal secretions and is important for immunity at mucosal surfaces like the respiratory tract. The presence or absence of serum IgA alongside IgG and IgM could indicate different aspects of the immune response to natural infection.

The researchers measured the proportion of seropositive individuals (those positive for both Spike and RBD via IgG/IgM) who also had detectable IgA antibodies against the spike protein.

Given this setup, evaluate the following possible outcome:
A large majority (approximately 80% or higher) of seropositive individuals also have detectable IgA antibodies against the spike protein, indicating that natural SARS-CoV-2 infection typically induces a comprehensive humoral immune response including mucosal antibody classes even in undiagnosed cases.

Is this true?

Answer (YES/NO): NO